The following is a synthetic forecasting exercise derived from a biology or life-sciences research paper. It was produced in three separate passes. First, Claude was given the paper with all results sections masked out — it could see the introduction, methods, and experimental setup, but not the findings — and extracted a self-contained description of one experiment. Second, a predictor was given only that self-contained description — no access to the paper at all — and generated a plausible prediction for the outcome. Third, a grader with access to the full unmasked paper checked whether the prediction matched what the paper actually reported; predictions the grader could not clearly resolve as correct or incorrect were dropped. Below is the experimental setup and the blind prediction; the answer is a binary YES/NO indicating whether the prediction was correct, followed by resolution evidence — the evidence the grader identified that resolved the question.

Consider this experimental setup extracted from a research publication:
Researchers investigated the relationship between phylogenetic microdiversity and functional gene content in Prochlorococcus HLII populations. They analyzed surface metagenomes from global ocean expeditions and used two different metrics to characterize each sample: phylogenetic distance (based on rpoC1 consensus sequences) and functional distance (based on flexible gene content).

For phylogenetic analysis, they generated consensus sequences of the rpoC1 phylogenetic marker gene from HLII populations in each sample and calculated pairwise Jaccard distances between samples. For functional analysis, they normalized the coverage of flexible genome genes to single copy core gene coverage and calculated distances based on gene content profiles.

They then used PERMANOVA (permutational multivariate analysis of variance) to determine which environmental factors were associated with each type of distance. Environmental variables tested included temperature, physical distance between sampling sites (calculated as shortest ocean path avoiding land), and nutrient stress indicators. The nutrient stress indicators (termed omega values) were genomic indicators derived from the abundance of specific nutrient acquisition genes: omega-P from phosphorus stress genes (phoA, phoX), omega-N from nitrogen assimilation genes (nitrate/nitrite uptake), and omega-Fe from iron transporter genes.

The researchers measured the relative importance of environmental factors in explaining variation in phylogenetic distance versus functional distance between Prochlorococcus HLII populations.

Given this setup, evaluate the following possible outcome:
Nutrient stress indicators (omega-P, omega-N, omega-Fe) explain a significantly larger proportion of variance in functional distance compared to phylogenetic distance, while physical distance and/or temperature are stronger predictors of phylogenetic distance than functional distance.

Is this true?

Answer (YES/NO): NO